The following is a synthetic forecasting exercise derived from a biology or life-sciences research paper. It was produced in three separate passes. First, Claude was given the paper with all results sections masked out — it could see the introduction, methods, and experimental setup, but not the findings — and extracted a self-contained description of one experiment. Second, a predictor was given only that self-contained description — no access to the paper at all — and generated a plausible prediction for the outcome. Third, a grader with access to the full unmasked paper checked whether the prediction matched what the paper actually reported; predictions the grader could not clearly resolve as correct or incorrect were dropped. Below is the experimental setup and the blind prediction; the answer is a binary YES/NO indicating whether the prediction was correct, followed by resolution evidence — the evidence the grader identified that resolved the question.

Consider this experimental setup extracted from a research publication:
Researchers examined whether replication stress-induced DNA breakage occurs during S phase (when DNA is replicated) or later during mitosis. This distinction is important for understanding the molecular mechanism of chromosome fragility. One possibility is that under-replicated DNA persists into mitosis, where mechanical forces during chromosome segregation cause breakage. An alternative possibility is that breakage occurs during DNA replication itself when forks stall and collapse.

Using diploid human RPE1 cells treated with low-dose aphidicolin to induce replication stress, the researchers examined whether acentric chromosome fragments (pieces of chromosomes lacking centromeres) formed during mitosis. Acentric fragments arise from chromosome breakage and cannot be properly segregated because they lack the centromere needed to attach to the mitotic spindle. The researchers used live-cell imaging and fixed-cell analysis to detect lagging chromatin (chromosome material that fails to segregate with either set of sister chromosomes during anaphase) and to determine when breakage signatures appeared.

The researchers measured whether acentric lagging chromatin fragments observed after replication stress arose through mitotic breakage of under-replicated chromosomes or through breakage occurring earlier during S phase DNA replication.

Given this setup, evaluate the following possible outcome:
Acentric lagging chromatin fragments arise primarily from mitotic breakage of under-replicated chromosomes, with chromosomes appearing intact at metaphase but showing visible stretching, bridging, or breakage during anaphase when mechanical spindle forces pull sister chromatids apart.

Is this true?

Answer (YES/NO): NO